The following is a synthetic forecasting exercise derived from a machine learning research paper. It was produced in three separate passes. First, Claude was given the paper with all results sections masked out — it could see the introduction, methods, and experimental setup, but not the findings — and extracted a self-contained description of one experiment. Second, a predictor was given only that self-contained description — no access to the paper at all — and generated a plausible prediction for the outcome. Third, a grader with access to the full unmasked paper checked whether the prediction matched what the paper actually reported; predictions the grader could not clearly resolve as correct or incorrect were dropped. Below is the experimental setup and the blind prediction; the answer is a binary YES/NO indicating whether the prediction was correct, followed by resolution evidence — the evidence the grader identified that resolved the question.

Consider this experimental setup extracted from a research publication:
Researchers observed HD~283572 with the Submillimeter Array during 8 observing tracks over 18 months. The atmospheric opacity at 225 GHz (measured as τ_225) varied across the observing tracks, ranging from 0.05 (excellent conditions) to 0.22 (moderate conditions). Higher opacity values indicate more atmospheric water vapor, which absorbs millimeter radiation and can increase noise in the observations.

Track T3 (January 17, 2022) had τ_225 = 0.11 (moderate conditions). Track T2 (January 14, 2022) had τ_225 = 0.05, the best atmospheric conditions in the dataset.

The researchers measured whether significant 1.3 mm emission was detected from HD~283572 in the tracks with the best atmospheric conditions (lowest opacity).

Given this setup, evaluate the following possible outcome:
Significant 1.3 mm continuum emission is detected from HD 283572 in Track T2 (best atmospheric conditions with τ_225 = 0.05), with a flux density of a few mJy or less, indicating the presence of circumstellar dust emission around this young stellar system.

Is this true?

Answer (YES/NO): NO